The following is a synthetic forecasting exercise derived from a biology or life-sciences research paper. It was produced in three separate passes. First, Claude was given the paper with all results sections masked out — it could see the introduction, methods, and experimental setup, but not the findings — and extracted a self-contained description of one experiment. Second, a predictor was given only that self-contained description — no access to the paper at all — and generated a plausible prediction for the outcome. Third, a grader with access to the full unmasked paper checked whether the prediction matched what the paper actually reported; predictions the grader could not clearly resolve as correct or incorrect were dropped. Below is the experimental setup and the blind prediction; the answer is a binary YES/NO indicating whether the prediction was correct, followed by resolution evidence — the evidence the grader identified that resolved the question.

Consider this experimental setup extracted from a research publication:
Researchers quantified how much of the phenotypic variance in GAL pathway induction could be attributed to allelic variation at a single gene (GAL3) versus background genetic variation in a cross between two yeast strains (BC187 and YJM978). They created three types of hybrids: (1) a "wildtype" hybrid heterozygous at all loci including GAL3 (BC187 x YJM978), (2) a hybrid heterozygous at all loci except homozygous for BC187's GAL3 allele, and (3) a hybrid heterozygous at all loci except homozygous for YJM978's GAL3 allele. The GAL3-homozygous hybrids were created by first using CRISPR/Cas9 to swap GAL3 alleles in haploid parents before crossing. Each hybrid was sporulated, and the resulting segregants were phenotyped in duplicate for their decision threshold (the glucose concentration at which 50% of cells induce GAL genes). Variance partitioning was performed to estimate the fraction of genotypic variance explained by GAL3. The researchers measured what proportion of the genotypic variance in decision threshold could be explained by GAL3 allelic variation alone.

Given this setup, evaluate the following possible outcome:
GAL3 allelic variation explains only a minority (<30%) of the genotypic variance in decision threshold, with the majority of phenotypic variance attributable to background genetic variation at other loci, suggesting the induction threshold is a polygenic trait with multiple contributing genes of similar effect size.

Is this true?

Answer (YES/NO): NO